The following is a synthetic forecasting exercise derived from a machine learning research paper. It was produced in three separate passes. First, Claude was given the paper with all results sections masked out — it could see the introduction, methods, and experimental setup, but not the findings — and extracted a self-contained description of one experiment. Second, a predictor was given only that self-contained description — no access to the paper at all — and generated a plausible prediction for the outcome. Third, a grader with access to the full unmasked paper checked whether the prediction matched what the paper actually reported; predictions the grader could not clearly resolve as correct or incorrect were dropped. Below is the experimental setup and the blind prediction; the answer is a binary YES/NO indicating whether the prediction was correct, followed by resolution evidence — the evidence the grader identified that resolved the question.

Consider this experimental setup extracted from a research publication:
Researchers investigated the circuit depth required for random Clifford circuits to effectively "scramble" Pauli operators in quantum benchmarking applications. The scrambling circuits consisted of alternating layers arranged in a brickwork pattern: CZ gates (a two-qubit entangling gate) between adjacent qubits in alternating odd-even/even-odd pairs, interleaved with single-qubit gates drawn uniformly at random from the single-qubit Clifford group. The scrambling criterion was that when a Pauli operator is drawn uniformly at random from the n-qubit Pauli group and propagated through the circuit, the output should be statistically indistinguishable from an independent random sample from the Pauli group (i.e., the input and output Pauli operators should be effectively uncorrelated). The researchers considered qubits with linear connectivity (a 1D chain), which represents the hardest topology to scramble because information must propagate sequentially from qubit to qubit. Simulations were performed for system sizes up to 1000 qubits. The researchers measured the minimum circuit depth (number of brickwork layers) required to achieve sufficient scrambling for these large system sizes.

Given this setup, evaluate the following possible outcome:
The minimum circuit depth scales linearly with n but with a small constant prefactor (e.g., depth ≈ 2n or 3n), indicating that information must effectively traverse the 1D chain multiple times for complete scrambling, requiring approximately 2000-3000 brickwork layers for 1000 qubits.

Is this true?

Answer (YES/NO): NO